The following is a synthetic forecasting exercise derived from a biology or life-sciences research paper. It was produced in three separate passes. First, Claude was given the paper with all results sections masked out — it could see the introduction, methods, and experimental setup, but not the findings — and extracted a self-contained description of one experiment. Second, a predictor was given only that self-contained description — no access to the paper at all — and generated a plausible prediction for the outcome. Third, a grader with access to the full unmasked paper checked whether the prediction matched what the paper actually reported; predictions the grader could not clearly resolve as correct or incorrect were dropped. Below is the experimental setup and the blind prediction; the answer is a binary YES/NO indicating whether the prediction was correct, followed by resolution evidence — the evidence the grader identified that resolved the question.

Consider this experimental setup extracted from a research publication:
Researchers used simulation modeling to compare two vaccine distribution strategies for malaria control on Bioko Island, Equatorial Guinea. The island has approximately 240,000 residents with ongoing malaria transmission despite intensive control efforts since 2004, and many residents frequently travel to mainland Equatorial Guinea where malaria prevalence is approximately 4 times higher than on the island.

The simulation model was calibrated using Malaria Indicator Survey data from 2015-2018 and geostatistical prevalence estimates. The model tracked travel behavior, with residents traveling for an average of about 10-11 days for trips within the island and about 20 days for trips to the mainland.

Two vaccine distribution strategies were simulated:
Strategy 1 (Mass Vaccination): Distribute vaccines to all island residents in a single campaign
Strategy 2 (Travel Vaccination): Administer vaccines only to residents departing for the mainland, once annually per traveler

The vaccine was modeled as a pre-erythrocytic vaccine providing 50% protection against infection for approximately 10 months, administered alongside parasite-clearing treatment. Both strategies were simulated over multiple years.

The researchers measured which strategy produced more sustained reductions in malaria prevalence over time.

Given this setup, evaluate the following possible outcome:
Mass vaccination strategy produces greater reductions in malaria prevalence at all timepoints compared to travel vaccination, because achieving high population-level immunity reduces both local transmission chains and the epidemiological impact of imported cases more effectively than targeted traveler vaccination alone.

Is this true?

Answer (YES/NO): NO